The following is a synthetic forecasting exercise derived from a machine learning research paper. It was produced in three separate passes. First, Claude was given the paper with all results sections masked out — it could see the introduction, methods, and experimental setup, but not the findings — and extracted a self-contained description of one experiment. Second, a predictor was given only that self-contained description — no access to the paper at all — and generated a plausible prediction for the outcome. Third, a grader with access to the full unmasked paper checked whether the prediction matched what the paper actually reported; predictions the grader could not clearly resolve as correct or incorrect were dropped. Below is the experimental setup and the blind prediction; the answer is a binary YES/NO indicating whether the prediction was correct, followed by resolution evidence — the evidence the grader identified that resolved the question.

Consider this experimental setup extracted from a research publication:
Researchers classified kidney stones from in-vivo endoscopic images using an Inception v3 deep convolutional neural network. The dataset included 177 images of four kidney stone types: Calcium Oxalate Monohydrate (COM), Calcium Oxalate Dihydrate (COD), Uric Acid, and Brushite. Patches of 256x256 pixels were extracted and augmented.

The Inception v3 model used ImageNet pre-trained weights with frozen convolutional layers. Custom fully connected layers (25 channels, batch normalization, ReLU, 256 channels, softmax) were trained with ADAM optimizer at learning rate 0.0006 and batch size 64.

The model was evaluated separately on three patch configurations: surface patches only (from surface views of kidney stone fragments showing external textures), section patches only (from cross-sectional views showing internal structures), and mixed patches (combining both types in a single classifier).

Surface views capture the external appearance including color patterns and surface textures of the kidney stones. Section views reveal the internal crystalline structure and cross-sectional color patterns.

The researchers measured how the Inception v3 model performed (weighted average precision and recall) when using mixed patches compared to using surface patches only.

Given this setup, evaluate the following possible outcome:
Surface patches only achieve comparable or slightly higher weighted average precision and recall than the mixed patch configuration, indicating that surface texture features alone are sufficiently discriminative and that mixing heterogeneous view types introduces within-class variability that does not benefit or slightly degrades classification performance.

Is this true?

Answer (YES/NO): YES